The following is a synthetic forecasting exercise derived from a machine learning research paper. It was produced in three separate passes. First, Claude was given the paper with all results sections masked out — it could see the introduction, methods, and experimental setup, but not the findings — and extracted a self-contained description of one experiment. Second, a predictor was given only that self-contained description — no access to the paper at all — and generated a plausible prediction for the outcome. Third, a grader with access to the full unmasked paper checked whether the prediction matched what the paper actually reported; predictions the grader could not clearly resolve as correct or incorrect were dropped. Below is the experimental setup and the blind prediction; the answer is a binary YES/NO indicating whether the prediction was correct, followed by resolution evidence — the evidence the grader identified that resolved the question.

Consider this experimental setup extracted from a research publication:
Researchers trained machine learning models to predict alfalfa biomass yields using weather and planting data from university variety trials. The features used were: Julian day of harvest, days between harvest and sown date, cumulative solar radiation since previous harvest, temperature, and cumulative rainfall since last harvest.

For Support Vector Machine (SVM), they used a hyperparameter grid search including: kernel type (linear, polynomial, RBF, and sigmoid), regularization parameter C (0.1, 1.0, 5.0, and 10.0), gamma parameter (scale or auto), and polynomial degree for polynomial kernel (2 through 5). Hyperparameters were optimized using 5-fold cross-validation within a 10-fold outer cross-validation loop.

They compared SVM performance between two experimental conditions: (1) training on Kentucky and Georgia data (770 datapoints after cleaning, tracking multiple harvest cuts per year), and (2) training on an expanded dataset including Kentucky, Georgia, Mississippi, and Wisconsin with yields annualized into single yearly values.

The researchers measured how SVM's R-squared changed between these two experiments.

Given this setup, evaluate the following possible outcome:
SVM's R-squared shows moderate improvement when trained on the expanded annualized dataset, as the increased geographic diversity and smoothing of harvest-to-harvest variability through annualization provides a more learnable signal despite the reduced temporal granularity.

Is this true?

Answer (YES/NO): NO